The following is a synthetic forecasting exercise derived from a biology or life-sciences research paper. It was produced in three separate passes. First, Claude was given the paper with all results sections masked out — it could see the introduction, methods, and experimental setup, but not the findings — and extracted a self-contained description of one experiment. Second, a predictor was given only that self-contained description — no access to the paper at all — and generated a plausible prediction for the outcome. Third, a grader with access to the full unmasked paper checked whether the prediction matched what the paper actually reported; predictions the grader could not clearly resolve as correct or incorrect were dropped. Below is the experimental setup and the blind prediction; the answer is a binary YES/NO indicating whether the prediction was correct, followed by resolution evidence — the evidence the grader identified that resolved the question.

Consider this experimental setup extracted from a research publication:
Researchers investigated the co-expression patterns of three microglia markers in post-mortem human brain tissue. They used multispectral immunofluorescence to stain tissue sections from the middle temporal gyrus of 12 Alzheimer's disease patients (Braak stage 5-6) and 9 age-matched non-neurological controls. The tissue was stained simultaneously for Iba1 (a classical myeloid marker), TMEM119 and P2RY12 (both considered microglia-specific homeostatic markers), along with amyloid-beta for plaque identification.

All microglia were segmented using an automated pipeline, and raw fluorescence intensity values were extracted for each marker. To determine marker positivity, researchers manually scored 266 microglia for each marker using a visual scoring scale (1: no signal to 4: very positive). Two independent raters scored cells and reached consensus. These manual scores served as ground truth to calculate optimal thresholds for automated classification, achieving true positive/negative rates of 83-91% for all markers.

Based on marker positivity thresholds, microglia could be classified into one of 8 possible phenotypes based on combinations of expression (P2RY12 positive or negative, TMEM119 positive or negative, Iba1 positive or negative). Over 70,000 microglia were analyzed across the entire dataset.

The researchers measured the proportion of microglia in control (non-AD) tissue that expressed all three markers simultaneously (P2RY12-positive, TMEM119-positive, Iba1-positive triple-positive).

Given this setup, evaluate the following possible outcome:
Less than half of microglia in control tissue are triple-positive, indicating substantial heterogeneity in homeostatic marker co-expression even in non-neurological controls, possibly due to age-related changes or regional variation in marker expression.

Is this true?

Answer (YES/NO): NO